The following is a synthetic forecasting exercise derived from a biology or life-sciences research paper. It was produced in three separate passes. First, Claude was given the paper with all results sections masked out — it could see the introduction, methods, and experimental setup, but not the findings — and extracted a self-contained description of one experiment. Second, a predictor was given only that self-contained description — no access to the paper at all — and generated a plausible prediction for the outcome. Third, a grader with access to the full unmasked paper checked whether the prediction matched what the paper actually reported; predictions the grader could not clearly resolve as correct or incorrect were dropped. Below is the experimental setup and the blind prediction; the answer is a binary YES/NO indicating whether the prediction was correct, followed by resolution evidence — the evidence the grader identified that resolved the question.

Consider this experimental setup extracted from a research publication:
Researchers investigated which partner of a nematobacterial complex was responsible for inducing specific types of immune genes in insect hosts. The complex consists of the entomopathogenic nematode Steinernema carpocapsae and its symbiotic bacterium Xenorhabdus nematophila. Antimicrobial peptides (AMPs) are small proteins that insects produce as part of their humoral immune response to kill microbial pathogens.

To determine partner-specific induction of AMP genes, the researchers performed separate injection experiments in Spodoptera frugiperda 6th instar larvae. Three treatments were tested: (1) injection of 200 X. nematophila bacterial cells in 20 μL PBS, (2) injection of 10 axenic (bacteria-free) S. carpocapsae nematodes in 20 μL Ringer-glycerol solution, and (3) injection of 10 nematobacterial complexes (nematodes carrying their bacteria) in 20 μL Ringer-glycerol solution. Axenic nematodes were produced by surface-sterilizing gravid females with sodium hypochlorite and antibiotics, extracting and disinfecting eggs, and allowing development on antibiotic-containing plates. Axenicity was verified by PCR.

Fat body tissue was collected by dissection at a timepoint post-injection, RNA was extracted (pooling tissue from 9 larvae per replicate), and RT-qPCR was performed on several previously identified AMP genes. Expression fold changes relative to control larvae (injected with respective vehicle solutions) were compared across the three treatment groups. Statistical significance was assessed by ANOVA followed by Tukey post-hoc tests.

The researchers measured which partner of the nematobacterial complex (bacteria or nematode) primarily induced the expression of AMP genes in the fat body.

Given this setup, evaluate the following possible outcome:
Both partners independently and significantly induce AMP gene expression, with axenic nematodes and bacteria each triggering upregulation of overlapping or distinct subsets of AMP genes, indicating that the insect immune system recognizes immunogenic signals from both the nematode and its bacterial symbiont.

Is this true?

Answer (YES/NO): NO